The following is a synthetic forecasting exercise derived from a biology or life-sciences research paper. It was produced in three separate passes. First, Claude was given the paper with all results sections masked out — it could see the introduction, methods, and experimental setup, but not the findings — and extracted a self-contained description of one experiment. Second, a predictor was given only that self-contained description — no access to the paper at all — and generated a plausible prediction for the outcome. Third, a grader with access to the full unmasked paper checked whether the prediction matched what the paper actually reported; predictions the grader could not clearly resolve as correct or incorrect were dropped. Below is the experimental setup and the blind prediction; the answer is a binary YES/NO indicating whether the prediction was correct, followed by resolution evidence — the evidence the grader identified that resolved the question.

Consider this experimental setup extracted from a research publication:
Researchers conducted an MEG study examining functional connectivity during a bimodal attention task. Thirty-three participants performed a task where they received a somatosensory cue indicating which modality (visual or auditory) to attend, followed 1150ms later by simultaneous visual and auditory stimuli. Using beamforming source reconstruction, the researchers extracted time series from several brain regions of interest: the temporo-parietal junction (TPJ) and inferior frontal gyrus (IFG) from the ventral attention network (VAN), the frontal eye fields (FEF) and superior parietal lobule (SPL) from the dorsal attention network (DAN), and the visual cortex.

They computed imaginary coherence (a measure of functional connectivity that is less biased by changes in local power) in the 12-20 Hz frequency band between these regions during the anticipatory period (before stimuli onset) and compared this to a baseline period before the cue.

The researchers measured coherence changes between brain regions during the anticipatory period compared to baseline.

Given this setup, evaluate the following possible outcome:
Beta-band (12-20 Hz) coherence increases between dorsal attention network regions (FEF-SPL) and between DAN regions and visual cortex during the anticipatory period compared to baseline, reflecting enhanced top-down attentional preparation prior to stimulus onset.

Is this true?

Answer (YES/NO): NO